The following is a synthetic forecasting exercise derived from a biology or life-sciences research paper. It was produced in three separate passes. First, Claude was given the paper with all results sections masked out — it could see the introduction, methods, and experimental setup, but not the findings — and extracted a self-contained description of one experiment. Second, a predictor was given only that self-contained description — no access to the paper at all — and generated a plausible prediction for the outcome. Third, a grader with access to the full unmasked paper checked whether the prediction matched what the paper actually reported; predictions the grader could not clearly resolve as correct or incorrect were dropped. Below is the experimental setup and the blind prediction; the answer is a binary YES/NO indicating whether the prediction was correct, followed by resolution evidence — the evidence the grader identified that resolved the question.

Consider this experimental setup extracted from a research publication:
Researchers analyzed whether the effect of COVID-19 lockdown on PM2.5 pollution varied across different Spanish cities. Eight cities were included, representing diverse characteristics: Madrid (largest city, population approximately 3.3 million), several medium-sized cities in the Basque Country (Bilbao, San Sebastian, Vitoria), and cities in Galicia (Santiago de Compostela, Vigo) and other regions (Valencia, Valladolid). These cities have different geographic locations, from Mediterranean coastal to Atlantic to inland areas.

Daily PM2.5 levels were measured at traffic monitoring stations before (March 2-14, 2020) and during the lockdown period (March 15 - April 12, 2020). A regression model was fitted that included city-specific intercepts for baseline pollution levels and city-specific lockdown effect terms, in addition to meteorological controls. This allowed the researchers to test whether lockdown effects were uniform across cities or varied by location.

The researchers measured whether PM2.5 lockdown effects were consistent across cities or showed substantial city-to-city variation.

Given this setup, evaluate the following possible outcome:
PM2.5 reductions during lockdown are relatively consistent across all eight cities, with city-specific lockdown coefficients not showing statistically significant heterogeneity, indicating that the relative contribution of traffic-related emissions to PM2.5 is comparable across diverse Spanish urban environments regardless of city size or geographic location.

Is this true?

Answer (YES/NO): NO